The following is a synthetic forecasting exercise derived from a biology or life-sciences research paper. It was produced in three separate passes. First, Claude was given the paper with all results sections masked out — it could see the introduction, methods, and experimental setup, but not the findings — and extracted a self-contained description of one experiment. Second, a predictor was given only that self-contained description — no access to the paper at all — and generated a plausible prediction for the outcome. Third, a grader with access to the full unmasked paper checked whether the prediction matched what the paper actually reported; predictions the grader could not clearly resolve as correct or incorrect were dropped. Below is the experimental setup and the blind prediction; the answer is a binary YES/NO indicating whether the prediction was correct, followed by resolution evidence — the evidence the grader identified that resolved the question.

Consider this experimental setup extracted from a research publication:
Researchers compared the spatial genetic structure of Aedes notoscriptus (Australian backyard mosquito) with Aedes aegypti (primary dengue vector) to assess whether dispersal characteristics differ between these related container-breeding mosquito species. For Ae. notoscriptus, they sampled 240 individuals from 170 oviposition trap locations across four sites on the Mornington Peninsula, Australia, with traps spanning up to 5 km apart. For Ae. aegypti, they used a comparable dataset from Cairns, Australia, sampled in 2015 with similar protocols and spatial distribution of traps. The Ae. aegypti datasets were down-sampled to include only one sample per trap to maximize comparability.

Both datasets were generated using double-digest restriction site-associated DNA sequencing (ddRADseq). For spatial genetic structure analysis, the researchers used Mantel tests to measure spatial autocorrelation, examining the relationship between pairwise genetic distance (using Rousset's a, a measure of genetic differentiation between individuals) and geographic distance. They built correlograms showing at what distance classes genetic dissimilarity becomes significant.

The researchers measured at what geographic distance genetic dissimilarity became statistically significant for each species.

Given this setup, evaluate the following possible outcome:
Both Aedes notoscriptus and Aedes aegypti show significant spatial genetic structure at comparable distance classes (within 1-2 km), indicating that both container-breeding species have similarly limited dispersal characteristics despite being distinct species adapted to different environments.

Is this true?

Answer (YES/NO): NO